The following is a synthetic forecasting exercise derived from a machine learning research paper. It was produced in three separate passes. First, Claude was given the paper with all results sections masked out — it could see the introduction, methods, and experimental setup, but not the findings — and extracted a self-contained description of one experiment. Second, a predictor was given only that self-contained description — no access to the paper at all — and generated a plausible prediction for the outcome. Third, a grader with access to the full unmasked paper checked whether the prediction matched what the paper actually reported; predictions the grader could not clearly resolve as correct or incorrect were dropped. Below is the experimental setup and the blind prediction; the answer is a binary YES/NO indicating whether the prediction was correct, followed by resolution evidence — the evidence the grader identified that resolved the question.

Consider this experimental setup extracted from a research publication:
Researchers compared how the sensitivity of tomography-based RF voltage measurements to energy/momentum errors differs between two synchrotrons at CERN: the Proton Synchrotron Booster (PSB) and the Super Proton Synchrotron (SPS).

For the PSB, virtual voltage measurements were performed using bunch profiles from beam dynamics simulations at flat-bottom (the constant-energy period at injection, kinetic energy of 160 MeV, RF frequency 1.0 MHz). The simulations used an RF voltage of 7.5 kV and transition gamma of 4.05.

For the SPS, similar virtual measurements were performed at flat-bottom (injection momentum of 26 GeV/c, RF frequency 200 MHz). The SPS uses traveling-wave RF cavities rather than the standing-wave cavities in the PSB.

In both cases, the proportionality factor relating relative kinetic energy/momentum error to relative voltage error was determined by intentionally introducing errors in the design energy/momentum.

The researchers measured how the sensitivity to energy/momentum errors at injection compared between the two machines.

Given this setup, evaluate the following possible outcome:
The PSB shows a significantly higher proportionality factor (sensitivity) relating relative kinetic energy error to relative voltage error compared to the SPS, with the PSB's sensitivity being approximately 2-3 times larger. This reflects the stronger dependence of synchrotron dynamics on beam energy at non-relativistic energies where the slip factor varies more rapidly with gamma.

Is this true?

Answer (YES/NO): NO